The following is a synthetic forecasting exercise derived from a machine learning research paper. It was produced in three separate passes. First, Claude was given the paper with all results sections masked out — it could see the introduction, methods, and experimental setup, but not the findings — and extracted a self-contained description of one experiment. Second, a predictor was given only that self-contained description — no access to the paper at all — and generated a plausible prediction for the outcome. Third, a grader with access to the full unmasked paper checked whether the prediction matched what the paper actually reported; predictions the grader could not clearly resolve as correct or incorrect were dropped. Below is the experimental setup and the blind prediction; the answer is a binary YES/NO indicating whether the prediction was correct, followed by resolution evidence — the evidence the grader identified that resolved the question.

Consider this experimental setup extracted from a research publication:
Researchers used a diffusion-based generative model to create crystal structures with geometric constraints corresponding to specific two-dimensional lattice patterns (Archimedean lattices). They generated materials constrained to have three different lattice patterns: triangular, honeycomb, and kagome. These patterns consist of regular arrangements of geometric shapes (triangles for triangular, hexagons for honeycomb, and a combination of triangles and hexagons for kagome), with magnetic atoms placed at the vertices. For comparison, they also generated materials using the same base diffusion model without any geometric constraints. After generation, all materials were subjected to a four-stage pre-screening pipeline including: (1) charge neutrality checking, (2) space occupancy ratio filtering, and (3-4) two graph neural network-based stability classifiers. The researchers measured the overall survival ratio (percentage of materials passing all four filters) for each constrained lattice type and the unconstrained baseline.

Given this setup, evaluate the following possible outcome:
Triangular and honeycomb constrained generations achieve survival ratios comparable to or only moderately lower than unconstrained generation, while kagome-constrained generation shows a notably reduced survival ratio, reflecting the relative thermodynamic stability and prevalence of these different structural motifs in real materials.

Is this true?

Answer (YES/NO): NO